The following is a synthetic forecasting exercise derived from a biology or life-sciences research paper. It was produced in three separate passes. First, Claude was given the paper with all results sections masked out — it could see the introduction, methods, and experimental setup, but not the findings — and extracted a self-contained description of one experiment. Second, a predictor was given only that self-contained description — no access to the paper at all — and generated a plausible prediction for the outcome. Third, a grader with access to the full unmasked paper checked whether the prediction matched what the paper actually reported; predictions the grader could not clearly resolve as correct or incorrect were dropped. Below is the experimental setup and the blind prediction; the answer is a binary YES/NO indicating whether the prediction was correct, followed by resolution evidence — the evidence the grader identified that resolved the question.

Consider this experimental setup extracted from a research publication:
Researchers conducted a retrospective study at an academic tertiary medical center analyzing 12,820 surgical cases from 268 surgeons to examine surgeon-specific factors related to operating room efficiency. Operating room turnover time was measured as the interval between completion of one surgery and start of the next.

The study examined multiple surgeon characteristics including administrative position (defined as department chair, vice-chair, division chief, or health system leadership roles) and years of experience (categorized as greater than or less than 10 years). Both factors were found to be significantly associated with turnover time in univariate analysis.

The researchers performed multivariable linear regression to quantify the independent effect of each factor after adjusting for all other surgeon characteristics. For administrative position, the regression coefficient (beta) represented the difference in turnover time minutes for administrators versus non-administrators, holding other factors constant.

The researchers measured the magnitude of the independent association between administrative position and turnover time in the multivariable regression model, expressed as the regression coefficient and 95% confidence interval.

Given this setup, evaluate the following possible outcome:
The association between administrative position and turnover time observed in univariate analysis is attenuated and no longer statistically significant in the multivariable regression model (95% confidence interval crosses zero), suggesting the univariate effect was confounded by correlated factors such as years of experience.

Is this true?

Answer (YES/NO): NO